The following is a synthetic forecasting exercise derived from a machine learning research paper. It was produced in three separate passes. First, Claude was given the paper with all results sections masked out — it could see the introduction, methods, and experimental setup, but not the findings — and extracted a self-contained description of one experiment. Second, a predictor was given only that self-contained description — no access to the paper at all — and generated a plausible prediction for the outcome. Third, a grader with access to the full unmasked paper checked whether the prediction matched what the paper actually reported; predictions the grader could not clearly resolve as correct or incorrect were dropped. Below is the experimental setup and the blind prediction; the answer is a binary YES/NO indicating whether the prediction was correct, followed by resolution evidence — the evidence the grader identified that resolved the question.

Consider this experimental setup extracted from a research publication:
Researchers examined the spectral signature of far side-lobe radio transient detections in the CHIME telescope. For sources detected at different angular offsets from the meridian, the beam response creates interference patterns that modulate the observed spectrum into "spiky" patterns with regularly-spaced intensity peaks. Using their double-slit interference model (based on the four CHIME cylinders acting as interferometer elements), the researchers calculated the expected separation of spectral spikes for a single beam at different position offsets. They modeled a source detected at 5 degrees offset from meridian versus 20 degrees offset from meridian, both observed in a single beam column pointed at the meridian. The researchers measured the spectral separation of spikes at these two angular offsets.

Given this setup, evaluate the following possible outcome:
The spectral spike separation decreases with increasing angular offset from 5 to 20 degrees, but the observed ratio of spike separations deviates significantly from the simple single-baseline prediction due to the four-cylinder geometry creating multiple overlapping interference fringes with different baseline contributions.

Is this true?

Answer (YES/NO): NO